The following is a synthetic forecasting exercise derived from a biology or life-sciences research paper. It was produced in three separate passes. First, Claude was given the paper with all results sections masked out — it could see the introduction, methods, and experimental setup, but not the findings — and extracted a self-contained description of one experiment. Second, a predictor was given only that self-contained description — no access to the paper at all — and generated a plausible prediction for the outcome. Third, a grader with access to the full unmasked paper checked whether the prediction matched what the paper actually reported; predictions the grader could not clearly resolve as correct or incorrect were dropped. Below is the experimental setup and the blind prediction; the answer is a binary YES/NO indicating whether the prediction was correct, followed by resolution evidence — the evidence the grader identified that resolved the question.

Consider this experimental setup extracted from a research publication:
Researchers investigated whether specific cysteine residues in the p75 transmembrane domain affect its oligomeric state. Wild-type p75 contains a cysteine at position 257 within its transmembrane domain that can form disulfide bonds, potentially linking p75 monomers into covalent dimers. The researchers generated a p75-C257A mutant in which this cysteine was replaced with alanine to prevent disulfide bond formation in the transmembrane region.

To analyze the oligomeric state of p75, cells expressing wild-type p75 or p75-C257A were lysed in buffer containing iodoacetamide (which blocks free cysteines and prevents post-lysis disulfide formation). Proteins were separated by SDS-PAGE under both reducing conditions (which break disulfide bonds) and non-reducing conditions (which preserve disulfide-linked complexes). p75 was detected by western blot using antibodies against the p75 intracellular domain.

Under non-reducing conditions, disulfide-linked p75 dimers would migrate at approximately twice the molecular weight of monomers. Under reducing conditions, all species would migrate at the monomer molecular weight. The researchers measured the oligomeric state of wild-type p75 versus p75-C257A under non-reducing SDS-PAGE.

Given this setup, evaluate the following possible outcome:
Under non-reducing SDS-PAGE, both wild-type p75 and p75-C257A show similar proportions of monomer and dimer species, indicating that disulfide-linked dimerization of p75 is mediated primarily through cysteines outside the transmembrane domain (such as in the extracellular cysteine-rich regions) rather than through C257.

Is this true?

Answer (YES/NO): NO